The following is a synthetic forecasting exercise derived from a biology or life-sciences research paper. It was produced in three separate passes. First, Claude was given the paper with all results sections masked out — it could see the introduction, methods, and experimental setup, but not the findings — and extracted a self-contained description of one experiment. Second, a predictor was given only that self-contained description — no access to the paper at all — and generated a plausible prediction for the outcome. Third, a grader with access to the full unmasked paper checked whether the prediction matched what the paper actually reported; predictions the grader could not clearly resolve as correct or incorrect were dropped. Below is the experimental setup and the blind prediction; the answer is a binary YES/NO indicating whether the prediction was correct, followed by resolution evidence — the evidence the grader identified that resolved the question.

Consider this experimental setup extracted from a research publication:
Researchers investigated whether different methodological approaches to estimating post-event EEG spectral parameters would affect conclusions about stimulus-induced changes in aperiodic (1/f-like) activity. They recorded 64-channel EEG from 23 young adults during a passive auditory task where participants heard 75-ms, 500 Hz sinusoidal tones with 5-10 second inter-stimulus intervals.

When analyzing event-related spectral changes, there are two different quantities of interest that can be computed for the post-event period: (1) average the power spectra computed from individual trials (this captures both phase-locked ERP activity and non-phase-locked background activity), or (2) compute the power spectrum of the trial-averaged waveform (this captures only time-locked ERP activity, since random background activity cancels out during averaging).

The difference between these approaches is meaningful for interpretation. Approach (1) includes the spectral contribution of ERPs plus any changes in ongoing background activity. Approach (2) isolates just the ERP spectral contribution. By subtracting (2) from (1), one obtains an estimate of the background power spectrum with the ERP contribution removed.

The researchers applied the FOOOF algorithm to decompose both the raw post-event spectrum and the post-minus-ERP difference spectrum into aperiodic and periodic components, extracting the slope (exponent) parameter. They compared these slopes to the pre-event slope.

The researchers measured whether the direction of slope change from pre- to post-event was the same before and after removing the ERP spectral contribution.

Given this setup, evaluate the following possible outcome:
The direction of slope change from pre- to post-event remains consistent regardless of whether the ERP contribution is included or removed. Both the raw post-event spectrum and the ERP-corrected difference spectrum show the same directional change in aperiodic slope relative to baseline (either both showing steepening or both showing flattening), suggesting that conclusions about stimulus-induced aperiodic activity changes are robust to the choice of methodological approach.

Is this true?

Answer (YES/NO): YES